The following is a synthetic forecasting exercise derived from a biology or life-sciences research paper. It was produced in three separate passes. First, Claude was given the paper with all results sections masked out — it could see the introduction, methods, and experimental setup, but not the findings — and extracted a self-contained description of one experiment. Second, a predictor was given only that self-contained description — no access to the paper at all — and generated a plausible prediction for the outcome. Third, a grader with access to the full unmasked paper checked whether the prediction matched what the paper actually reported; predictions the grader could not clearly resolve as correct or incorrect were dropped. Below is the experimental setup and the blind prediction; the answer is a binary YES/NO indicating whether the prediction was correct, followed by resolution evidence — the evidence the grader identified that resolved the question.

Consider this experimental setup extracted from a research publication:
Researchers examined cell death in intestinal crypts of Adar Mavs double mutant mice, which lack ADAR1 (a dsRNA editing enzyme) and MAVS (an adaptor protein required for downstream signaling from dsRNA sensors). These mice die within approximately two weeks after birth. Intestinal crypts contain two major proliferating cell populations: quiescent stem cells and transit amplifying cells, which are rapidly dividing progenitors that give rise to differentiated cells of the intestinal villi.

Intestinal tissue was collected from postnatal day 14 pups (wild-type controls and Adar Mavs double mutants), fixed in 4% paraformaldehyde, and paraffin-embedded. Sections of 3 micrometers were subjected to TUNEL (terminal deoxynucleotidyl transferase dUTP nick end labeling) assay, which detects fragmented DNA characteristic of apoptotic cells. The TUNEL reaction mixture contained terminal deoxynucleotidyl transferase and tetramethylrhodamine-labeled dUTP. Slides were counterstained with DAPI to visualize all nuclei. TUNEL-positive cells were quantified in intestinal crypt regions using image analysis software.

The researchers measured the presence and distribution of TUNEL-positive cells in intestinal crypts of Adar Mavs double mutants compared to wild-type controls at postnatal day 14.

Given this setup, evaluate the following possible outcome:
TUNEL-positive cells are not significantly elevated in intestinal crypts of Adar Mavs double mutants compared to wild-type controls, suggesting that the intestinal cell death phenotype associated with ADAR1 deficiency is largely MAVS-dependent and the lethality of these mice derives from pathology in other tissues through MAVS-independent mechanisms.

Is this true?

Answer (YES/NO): NO